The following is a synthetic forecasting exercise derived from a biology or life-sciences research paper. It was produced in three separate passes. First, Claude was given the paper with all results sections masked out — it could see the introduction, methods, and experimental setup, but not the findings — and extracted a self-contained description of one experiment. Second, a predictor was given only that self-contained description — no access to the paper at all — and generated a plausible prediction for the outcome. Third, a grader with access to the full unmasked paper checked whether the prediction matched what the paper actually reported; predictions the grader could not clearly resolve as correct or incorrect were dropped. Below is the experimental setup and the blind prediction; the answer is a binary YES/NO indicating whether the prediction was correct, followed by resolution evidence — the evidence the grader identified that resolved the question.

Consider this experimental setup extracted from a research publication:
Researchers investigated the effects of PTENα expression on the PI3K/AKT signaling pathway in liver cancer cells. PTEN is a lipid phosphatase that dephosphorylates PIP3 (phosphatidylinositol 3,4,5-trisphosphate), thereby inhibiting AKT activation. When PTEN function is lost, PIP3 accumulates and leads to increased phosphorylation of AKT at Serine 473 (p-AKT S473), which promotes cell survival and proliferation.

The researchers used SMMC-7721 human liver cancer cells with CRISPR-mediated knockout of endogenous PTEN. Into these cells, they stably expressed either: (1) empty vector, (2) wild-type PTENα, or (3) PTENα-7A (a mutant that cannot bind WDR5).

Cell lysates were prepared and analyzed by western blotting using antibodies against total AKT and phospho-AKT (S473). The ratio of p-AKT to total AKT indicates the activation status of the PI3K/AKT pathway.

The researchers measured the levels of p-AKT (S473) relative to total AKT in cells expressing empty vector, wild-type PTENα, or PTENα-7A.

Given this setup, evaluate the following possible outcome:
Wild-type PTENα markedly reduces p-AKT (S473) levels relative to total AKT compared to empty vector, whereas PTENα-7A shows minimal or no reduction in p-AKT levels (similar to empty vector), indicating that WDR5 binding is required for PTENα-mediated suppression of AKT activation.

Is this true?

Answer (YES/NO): NO